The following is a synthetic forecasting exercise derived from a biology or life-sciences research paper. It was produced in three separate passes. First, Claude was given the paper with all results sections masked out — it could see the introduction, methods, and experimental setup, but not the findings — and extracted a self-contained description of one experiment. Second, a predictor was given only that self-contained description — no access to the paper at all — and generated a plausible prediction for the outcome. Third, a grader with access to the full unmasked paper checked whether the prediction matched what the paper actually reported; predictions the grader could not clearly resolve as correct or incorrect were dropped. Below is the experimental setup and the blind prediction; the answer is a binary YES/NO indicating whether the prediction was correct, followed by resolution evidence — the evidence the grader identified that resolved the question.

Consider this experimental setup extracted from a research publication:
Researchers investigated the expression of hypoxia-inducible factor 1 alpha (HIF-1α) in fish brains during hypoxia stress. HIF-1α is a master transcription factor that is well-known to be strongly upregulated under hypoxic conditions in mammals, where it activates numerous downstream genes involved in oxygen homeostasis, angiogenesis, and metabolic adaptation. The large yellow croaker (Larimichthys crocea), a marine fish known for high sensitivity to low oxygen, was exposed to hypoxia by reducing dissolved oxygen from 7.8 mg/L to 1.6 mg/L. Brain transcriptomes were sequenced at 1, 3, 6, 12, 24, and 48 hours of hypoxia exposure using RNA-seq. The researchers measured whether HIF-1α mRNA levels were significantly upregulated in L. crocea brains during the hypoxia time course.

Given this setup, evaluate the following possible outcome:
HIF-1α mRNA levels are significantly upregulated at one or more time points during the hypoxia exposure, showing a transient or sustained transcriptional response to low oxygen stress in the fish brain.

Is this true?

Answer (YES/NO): NO